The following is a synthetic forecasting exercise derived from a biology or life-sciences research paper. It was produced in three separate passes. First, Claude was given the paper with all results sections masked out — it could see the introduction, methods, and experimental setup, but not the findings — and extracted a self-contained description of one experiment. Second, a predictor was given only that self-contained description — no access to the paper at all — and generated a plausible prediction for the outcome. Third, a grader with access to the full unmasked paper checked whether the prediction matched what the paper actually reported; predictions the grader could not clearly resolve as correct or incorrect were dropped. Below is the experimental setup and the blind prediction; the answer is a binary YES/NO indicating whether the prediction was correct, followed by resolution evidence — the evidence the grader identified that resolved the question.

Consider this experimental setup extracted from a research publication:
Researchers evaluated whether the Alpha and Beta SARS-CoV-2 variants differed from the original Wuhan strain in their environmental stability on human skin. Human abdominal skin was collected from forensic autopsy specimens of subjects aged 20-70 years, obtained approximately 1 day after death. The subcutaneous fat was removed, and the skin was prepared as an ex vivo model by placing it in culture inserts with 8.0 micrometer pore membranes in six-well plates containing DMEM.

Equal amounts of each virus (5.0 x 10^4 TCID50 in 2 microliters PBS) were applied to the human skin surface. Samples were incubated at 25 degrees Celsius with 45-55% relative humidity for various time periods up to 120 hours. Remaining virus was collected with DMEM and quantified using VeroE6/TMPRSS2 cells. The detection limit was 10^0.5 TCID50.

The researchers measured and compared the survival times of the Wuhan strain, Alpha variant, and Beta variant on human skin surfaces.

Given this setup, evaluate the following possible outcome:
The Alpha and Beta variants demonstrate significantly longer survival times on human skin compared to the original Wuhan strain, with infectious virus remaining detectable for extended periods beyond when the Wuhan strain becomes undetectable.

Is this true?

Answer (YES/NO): YES